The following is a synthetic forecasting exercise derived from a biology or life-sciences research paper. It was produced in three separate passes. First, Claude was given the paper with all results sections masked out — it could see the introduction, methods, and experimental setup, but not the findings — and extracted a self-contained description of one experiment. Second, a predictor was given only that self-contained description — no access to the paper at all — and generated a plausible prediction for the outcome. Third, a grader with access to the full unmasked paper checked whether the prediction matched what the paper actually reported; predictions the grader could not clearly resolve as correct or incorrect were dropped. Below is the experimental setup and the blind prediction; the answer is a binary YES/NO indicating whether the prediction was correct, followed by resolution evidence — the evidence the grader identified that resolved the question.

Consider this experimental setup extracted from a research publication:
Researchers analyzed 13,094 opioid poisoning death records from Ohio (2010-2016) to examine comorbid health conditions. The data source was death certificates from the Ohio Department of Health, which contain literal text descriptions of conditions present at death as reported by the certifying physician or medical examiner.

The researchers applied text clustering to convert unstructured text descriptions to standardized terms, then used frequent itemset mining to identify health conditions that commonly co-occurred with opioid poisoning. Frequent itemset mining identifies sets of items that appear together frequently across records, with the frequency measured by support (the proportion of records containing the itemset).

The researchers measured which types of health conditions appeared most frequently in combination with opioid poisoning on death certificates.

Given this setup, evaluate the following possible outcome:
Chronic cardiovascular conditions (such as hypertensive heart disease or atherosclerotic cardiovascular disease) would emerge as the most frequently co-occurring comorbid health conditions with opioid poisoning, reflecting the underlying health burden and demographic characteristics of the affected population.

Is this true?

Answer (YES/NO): YES